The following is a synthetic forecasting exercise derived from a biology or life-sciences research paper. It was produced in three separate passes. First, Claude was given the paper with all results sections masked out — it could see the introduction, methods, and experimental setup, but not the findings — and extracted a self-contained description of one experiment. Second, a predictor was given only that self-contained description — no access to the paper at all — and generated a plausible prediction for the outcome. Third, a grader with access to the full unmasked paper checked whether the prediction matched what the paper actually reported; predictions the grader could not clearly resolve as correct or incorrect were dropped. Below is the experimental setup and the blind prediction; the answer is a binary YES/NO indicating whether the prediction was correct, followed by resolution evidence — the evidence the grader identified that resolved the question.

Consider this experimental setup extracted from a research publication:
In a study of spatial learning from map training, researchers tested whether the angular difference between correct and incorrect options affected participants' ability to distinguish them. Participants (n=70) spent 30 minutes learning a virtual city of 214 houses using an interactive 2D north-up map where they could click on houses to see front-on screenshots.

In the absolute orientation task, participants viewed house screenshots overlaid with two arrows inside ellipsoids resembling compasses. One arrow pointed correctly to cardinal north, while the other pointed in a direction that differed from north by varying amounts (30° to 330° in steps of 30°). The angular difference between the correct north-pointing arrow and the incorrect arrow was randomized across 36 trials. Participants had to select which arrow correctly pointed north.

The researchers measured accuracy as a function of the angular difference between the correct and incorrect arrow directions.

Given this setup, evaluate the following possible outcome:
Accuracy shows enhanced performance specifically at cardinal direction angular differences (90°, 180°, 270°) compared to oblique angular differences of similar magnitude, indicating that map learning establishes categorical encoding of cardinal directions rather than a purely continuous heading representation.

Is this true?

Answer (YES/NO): NO